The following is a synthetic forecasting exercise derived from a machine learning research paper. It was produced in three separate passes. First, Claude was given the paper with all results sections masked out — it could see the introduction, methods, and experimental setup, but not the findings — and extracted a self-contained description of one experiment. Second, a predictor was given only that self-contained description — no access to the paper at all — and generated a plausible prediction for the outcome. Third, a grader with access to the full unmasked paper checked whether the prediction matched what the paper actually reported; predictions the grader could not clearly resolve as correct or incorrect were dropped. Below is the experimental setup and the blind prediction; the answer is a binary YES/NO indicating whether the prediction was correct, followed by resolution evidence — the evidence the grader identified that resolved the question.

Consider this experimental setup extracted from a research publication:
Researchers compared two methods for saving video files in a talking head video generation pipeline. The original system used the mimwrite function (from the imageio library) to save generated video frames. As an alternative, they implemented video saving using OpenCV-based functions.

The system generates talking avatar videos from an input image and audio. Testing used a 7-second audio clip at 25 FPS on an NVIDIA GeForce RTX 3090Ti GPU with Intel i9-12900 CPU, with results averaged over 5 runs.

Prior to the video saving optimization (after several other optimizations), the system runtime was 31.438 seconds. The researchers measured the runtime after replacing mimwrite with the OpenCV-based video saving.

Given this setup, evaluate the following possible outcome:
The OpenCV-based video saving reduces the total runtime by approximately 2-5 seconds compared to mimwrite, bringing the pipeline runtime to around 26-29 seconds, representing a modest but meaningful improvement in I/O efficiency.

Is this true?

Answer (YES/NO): YES